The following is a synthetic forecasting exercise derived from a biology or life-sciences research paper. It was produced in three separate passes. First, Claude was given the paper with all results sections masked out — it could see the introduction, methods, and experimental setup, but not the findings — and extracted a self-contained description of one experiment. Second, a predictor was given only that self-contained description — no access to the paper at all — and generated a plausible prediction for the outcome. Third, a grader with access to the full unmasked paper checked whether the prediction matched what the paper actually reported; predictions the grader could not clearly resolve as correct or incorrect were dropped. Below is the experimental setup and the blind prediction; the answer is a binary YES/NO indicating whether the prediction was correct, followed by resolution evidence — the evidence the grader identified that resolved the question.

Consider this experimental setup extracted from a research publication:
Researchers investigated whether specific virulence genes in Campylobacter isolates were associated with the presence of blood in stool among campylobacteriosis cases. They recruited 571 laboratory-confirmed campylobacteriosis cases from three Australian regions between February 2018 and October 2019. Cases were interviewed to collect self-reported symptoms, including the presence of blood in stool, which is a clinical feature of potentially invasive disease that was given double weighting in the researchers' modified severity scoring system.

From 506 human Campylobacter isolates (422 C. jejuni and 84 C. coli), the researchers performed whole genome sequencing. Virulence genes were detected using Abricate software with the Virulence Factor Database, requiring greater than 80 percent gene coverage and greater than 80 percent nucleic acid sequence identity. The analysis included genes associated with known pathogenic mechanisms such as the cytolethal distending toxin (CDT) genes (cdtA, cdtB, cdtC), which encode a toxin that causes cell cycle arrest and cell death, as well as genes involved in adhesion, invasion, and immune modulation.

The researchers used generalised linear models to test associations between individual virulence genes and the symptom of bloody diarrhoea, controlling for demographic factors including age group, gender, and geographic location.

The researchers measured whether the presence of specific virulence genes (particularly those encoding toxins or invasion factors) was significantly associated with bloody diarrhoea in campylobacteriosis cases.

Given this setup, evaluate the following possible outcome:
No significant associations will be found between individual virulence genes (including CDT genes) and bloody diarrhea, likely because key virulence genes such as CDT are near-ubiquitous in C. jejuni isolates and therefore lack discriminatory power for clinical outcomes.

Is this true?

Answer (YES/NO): YES